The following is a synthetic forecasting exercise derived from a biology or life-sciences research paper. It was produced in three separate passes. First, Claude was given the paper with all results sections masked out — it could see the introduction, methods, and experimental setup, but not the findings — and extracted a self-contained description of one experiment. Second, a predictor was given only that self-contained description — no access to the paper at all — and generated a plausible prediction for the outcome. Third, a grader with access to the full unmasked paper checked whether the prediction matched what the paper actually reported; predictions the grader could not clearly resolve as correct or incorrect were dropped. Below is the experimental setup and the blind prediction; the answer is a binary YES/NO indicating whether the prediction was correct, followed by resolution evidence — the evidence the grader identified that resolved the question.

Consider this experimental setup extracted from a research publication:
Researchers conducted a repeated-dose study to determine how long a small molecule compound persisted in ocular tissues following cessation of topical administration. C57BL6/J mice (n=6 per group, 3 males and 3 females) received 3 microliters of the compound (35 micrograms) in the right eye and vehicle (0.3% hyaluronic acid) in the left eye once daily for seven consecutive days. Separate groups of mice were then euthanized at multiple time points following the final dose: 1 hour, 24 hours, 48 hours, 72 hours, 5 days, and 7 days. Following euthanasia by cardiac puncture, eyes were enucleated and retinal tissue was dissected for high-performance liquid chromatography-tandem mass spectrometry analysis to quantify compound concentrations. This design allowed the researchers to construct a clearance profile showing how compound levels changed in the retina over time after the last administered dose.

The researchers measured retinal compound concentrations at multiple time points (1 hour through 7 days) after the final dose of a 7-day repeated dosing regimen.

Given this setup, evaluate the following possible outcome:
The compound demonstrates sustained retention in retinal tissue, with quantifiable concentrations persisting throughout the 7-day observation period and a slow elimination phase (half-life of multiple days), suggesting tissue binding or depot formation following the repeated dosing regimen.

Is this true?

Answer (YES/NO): YES